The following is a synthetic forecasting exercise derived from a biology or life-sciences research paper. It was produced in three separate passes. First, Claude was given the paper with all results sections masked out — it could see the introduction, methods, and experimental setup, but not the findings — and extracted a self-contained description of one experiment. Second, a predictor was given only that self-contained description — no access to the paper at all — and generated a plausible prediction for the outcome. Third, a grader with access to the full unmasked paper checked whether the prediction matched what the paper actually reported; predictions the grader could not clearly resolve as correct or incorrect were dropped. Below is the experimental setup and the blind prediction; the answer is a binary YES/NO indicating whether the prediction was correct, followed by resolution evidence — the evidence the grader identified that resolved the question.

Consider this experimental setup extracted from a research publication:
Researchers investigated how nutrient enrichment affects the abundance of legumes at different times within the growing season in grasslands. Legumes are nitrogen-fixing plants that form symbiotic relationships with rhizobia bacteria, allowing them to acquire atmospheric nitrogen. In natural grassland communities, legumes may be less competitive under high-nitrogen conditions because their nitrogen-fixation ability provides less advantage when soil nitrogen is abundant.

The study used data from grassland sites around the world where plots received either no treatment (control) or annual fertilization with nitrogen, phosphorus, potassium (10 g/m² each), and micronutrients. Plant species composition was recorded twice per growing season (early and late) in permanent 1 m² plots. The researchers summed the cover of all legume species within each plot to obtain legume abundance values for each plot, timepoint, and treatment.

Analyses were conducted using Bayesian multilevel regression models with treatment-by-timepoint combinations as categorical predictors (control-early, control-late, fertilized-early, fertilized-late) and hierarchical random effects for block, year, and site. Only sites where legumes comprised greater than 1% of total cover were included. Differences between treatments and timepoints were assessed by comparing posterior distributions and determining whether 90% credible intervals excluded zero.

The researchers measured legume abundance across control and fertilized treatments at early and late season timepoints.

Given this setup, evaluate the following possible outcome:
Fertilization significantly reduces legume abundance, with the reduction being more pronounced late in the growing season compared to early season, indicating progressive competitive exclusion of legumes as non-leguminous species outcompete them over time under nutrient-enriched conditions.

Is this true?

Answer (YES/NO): NO